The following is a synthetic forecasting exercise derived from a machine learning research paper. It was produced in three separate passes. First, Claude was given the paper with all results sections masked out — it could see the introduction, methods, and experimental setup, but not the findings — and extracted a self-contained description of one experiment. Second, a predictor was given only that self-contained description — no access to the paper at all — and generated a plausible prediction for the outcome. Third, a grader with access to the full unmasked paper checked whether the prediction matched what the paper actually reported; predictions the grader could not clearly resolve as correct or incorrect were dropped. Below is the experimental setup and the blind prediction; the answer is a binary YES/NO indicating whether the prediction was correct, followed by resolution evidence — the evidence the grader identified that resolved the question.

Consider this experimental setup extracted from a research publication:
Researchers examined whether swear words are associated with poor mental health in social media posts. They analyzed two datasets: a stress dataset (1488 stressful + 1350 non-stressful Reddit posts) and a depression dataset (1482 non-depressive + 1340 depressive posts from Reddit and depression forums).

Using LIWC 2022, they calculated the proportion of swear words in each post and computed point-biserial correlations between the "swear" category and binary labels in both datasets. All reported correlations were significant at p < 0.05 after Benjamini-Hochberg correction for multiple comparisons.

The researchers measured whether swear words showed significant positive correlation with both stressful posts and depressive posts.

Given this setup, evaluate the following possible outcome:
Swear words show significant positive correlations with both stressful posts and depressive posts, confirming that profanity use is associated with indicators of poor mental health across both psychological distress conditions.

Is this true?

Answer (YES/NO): YES